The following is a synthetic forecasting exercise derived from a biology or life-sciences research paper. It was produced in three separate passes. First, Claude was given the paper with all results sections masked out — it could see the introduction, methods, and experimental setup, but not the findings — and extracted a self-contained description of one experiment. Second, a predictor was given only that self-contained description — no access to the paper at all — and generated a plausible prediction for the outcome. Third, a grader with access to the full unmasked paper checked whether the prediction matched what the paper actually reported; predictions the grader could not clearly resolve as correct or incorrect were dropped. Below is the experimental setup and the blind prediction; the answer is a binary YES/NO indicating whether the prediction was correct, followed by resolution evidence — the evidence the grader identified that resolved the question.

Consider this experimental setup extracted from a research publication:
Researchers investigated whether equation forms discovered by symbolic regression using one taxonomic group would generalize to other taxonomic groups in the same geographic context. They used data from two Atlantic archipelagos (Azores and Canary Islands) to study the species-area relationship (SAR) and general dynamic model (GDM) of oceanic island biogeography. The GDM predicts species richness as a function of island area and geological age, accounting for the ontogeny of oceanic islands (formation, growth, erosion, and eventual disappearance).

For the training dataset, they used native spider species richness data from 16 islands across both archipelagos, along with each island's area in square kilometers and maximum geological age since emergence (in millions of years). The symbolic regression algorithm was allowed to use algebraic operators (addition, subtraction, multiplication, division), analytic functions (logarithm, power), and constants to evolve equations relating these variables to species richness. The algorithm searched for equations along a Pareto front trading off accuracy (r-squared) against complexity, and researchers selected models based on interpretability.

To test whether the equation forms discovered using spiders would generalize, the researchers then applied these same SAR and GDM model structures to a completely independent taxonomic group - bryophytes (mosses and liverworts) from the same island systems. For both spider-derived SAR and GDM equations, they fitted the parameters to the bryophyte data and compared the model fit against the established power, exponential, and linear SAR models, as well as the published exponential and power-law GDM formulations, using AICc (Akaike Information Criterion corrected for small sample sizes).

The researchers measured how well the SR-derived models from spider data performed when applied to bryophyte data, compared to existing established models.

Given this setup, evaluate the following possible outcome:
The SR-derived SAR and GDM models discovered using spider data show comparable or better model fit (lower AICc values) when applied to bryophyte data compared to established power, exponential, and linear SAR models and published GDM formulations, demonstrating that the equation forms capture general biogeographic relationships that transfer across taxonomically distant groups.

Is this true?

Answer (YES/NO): NO